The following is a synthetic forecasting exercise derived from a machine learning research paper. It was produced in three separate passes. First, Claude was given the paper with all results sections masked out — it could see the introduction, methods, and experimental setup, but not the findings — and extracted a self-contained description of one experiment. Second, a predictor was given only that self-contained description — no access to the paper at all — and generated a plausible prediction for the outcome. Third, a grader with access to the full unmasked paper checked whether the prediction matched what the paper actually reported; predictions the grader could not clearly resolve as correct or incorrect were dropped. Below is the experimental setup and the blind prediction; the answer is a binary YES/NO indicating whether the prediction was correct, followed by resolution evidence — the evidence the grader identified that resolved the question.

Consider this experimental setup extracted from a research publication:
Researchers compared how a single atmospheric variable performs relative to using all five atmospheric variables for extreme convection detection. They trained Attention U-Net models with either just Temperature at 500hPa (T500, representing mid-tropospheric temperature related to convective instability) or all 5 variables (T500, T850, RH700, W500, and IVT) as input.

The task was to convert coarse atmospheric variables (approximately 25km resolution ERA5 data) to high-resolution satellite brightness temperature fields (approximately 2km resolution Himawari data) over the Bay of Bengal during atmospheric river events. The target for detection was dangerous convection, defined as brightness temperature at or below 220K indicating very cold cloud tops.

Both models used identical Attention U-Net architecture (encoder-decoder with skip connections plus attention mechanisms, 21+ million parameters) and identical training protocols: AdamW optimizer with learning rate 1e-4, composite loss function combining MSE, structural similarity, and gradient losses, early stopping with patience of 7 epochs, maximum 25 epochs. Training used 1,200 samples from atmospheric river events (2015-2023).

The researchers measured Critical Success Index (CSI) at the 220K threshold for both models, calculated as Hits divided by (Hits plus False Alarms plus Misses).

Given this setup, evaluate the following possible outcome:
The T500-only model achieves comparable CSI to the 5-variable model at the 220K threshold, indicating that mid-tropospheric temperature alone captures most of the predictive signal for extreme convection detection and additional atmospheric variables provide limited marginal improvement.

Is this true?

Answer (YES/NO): NO